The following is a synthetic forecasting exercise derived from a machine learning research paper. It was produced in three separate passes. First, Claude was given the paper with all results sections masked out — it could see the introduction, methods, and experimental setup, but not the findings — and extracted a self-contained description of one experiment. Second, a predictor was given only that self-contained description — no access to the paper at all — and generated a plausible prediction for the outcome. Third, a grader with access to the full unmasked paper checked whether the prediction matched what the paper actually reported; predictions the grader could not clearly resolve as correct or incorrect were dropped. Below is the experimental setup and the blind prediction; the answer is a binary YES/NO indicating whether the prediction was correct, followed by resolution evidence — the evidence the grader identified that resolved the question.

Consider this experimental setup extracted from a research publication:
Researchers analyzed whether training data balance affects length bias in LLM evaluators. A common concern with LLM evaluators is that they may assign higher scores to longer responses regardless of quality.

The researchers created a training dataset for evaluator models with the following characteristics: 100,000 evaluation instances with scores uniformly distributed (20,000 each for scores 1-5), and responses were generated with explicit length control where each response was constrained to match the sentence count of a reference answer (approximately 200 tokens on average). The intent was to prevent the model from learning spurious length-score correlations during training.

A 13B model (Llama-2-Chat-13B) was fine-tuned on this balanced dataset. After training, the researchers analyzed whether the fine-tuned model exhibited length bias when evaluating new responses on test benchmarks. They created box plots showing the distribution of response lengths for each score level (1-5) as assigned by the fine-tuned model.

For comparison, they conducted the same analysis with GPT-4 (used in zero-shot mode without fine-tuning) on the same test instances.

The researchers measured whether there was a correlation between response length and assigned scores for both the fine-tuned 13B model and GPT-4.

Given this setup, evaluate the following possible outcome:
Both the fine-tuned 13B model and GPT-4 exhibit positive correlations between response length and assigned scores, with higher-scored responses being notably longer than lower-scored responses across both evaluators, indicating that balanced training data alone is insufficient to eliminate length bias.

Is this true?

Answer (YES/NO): NO